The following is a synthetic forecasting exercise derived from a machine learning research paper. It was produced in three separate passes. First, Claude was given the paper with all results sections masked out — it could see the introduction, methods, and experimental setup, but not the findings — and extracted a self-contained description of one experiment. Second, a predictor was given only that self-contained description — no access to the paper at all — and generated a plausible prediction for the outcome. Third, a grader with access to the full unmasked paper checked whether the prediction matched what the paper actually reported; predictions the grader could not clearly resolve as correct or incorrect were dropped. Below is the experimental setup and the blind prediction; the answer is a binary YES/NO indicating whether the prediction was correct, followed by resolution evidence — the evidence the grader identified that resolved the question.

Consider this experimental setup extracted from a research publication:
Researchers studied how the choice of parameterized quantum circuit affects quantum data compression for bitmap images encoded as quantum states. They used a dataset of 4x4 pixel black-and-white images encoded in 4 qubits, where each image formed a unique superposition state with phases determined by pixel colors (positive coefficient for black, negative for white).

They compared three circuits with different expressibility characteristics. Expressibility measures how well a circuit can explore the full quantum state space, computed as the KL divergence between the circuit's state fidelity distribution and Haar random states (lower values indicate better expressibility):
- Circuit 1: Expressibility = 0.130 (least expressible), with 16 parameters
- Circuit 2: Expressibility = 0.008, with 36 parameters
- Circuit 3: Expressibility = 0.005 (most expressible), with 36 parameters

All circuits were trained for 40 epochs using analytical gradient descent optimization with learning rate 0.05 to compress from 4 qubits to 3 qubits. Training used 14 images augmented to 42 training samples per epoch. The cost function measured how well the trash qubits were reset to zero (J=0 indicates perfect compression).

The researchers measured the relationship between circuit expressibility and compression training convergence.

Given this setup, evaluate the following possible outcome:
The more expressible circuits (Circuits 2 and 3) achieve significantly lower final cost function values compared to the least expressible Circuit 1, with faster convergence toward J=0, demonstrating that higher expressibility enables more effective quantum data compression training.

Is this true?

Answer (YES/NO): NO